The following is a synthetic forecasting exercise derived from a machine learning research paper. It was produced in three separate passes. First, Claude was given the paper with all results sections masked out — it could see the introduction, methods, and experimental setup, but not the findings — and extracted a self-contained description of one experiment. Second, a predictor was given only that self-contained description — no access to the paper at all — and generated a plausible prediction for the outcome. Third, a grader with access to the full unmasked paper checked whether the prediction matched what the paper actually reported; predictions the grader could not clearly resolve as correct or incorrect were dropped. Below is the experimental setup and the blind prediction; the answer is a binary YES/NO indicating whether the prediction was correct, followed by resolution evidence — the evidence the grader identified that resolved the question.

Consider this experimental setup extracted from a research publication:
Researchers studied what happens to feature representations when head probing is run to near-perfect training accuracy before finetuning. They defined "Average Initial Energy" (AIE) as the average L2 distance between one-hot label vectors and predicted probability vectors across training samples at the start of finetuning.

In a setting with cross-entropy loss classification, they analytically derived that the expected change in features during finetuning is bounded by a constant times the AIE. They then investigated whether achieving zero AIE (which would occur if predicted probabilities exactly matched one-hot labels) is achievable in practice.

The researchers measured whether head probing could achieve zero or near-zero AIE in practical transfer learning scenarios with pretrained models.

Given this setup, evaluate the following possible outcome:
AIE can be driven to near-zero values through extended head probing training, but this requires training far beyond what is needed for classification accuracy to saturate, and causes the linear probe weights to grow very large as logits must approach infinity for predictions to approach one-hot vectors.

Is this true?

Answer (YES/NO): NO